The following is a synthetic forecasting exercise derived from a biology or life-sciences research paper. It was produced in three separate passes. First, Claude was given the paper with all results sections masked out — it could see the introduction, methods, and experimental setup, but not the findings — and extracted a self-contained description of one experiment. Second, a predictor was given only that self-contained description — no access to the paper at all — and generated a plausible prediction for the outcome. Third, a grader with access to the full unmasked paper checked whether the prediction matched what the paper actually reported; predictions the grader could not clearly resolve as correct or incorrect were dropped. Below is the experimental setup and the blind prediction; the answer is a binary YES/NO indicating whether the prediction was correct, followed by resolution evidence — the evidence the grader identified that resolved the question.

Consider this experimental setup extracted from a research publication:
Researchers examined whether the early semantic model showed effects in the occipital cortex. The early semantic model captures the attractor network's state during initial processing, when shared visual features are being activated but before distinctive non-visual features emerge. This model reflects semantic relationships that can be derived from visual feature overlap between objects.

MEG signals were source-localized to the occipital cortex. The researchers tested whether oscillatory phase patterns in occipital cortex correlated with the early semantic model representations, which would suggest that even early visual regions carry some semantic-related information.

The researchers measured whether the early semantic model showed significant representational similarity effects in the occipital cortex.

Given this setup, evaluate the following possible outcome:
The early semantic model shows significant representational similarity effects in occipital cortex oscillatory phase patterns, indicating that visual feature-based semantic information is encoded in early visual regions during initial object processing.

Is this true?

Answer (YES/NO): YES